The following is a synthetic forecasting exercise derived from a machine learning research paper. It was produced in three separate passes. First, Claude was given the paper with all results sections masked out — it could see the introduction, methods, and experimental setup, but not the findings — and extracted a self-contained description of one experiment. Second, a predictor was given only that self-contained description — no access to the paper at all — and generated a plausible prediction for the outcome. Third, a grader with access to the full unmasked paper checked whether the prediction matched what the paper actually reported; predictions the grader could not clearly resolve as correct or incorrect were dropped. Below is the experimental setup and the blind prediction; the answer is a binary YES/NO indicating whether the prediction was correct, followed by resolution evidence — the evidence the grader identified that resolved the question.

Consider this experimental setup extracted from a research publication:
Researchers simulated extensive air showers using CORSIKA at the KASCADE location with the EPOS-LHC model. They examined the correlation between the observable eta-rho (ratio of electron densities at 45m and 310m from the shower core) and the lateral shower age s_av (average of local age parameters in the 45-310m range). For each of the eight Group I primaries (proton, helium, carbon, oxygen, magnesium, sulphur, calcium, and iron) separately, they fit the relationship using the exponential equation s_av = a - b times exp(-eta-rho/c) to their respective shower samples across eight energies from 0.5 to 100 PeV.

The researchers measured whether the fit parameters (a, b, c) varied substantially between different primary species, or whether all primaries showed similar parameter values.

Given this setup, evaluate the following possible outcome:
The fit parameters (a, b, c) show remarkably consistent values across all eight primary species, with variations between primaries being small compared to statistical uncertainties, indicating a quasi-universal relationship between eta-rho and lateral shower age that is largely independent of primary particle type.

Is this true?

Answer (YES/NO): NO